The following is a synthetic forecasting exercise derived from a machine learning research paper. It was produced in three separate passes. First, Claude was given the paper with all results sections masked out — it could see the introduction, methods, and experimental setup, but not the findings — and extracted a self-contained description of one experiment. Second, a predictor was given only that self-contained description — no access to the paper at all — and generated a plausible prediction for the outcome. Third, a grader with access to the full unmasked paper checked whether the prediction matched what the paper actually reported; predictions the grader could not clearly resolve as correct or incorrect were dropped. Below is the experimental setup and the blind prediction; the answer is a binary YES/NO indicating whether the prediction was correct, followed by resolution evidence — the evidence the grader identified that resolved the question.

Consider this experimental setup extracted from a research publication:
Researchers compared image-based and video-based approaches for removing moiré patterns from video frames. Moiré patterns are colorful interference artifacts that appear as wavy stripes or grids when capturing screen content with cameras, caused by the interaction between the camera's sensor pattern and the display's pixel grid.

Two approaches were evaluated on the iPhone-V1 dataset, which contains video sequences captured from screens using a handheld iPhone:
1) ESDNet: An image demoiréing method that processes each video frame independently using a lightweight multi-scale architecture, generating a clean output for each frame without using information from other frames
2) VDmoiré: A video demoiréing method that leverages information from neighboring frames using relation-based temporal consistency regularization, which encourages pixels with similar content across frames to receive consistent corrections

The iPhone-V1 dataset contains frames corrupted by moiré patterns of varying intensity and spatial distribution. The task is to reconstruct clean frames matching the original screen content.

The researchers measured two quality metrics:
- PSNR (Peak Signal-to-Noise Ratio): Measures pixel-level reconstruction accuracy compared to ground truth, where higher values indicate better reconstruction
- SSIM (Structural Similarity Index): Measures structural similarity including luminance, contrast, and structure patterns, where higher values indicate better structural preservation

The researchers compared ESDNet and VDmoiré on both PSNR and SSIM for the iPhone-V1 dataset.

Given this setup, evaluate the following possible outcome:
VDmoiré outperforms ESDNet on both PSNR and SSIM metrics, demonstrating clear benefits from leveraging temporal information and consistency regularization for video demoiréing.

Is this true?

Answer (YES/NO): NO